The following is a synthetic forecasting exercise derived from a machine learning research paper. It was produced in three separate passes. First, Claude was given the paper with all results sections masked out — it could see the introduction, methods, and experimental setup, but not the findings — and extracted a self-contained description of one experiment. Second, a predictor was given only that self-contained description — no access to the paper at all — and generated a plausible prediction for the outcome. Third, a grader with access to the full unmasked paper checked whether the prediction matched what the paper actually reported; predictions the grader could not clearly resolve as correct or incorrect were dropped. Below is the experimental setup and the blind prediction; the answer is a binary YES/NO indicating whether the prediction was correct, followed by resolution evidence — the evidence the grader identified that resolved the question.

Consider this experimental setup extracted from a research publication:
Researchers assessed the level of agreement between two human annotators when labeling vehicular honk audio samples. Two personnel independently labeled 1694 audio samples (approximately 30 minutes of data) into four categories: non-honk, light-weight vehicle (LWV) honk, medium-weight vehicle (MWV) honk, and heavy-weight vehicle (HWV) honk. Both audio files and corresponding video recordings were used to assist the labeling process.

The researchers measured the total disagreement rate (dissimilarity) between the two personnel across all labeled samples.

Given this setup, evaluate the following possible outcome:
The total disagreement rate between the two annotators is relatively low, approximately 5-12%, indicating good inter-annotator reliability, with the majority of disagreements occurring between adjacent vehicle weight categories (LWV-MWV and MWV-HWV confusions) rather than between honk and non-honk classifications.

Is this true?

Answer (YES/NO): YES